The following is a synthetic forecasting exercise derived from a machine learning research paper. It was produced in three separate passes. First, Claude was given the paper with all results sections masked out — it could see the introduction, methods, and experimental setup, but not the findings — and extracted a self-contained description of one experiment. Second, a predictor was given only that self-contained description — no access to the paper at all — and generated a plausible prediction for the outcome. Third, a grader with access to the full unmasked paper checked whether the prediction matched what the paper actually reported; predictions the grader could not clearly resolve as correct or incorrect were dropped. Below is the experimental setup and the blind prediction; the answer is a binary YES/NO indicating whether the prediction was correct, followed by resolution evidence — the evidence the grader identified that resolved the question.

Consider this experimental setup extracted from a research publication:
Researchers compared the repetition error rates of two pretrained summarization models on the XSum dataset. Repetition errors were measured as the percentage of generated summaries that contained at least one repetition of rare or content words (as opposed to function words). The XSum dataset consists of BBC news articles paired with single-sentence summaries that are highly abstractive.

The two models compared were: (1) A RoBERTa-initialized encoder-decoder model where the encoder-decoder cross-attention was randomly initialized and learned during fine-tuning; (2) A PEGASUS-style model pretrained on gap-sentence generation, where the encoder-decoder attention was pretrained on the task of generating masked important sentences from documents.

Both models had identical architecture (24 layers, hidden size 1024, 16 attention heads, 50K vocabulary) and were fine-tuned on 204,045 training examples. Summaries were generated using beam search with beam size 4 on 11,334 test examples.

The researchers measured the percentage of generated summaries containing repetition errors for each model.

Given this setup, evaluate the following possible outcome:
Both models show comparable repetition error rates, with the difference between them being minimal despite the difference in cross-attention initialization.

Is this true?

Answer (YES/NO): NO